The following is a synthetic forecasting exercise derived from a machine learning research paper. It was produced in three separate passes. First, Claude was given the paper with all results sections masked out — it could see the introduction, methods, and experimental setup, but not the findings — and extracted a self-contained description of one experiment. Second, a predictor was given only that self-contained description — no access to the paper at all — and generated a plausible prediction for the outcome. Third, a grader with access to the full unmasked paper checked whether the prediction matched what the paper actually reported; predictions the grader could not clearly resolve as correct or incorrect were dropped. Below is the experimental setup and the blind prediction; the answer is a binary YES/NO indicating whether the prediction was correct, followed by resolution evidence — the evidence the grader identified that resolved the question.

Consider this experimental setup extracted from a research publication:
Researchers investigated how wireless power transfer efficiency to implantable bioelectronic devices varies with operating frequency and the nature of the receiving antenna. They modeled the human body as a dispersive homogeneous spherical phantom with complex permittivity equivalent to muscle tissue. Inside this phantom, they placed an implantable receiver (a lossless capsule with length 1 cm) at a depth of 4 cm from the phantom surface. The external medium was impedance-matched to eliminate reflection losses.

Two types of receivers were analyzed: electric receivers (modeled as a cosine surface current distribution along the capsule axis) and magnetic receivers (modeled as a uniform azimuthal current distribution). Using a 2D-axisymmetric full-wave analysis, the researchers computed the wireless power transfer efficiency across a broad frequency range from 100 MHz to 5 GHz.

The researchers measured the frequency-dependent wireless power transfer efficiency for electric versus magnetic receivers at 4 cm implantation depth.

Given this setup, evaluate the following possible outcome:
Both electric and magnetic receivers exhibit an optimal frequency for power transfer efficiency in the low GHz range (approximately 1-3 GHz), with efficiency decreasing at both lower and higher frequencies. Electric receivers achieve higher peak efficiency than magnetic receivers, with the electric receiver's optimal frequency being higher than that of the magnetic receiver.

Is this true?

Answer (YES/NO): NO